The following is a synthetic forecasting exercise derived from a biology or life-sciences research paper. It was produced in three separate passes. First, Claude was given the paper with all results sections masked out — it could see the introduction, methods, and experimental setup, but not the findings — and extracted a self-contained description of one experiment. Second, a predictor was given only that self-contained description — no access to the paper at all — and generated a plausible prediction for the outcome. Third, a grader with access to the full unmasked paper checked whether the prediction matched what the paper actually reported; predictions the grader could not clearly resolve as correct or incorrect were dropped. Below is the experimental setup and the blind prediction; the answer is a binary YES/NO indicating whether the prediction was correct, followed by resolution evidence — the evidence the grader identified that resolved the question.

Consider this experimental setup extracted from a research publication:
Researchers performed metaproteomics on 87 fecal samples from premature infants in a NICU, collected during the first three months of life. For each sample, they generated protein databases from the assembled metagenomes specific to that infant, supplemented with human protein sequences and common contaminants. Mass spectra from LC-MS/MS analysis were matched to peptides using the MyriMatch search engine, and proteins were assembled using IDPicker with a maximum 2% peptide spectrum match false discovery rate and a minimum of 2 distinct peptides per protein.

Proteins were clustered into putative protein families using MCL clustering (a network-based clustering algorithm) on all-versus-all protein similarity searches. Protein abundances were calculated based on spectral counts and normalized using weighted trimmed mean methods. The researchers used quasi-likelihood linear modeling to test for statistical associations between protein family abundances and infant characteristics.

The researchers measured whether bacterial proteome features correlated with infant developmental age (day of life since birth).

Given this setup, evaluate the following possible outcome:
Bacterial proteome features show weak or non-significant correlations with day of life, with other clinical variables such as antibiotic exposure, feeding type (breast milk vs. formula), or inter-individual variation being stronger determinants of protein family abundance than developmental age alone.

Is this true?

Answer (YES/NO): NO